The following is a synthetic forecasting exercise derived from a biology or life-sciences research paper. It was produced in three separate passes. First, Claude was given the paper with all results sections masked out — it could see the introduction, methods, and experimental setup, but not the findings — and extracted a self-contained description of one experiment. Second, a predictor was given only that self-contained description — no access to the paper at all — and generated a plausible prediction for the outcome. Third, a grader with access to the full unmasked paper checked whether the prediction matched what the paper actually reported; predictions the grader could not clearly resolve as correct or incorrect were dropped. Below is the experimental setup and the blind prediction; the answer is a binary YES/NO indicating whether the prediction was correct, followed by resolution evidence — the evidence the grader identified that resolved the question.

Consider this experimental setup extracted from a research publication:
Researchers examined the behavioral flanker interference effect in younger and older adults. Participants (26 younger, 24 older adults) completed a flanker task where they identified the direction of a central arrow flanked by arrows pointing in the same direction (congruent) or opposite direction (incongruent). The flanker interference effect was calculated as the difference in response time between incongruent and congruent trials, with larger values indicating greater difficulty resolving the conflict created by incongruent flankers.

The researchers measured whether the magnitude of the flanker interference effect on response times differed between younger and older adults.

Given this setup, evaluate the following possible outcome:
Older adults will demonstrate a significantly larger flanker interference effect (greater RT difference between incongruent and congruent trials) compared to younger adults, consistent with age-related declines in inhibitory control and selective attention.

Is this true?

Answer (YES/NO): YES